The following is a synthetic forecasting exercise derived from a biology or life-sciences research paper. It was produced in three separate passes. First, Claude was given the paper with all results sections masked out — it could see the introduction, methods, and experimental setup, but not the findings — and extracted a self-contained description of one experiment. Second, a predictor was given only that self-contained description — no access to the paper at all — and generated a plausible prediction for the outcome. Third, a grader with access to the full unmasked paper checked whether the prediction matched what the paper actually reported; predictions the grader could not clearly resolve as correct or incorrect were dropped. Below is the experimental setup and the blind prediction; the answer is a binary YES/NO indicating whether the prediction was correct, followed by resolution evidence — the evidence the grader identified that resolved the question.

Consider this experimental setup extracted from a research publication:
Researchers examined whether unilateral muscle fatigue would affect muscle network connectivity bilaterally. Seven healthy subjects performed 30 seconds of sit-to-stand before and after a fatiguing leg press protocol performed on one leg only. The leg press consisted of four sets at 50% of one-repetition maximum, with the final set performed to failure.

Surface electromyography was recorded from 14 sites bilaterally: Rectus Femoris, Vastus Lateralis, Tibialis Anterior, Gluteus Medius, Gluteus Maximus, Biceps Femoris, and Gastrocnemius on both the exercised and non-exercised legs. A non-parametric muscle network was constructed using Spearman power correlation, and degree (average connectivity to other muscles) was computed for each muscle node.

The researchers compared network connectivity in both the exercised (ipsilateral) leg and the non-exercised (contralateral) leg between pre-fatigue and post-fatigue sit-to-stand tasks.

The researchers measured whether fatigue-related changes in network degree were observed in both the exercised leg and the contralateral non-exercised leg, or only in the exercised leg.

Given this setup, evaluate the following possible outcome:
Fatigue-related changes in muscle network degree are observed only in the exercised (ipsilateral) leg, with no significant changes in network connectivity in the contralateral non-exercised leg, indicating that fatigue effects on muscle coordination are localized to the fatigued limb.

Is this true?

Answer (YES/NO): NO